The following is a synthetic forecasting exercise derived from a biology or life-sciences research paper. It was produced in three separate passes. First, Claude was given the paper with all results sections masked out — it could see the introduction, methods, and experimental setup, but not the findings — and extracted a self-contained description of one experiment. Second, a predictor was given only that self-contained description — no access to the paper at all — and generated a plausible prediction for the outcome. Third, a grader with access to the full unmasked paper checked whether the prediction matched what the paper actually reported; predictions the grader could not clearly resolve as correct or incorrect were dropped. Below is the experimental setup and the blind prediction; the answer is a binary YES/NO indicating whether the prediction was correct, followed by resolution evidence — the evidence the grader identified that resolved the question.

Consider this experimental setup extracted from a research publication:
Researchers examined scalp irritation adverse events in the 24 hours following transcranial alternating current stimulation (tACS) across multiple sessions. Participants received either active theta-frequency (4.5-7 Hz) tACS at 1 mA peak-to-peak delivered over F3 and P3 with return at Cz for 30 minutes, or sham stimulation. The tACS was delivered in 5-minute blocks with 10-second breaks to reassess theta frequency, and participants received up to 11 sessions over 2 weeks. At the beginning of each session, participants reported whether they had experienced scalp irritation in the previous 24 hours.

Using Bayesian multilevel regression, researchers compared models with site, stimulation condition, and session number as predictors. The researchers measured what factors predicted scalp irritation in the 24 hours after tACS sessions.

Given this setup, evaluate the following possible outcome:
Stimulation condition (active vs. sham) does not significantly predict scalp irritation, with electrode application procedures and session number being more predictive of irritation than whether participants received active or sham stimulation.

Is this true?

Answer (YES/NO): NO